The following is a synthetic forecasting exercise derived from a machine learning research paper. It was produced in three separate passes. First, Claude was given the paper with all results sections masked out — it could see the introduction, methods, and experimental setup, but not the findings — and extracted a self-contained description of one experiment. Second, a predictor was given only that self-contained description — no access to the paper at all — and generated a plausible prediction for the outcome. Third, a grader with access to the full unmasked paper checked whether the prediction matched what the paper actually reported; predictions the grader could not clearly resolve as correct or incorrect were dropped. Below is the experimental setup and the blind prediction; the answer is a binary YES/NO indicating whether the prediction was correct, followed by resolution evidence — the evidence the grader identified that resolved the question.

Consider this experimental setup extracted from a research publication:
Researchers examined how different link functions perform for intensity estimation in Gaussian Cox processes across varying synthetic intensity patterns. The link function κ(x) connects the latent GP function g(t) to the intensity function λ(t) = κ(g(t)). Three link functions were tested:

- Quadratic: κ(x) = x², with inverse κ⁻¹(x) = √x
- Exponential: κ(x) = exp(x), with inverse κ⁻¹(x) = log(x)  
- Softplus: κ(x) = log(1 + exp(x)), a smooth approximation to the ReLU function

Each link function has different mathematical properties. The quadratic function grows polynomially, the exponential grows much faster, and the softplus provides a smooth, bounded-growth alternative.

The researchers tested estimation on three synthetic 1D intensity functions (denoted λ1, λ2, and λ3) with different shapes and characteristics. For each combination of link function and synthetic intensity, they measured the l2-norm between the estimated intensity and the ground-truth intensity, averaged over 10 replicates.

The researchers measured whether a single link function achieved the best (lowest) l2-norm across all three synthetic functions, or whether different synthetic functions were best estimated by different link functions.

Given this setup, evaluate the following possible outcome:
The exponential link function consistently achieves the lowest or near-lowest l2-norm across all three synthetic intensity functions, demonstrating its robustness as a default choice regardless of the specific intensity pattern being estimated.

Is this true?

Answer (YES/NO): NO